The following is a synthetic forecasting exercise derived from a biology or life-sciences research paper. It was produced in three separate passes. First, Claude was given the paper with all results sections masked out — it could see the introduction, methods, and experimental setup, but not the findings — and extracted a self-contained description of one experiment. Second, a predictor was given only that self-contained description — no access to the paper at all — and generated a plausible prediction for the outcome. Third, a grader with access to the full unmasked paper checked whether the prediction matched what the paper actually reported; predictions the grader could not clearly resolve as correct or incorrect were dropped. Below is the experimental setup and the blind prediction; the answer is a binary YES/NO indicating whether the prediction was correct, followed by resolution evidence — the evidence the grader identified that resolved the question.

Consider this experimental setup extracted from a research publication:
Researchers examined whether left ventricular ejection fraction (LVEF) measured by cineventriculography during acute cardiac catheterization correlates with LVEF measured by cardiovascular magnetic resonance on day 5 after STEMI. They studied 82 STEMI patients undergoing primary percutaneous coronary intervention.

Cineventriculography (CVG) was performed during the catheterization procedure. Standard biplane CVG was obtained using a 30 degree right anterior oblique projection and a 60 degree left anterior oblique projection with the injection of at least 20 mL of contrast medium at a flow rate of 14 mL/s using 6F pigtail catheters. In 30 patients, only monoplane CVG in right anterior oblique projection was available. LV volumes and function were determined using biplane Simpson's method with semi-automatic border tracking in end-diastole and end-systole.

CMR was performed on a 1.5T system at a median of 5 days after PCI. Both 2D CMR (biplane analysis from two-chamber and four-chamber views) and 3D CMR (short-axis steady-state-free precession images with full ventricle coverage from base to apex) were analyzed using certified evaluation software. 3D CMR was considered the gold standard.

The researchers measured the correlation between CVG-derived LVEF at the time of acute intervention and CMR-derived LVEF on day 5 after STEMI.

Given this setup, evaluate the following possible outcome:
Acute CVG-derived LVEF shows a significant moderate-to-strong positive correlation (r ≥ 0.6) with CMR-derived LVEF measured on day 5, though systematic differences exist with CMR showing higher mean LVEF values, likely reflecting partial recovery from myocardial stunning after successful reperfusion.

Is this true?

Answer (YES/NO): NO